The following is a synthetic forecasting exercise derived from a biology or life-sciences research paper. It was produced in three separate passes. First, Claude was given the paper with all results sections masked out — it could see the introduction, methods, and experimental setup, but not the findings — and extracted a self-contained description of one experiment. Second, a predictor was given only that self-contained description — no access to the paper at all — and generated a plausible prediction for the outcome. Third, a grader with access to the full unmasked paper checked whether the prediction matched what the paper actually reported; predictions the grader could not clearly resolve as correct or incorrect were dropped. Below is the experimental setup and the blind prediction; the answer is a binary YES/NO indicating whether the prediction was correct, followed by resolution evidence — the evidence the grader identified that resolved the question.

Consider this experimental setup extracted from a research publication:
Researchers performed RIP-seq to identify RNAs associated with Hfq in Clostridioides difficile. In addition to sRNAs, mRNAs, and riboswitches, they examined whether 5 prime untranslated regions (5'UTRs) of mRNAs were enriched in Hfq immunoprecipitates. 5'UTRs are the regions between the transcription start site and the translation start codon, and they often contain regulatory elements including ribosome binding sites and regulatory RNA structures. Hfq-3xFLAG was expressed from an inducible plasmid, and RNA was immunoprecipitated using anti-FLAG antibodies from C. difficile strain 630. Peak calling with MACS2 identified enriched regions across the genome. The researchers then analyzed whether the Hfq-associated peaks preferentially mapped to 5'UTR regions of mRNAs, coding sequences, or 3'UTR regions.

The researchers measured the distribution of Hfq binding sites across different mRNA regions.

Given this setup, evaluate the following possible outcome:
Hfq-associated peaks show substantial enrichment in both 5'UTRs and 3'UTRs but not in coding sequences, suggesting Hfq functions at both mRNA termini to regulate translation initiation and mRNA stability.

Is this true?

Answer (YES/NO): NO